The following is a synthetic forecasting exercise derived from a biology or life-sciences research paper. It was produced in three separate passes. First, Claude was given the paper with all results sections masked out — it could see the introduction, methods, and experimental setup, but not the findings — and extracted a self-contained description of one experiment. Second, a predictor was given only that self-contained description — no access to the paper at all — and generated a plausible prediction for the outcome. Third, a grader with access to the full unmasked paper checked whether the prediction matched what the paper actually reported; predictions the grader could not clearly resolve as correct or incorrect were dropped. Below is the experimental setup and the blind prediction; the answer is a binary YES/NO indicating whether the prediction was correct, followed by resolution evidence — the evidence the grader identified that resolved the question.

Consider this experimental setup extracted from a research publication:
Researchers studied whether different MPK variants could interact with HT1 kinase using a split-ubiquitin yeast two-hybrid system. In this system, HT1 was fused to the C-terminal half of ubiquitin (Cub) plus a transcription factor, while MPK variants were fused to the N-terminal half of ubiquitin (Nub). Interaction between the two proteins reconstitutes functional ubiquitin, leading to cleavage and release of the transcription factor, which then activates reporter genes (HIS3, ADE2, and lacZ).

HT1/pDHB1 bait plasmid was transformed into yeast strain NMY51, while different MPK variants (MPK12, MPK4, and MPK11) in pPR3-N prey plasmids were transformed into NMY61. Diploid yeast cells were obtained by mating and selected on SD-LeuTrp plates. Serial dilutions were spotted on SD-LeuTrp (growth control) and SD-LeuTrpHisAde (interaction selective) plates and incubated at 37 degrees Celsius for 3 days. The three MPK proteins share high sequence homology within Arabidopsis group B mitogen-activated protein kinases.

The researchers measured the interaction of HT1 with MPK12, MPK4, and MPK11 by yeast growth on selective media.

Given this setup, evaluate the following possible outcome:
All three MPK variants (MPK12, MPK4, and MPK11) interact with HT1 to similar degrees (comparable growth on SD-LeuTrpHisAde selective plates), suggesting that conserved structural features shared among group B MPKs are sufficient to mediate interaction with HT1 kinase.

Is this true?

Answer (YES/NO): NO